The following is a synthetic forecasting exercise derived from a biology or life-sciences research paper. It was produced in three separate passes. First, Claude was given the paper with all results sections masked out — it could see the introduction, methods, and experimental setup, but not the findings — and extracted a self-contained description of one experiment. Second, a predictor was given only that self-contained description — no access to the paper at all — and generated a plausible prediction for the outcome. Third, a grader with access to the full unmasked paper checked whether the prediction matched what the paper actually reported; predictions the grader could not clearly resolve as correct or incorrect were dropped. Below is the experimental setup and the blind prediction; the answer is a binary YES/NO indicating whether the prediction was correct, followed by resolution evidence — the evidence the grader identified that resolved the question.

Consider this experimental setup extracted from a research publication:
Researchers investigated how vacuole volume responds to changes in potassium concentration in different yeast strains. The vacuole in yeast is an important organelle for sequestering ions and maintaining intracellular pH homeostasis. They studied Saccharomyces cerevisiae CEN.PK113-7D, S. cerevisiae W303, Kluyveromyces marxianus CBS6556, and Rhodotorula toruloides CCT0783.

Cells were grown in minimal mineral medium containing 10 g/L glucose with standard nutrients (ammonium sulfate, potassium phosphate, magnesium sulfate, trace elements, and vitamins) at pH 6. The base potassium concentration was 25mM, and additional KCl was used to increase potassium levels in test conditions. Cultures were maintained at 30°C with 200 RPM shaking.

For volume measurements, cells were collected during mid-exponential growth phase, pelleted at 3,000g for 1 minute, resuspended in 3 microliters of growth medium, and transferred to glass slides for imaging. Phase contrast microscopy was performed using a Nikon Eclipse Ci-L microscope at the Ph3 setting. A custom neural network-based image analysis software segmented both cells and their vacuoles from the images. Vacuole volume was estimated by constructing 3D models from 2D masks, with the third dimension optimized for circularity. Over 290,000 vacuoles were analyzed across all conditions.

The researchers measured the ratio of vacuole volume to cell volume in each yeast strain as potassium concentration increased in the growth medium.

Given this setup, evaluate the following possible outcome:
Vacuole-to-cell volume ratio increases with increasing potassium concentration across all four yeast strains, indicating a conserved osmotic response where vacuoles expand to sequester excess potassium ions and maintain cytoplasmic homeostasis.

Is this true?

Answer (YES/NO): NO